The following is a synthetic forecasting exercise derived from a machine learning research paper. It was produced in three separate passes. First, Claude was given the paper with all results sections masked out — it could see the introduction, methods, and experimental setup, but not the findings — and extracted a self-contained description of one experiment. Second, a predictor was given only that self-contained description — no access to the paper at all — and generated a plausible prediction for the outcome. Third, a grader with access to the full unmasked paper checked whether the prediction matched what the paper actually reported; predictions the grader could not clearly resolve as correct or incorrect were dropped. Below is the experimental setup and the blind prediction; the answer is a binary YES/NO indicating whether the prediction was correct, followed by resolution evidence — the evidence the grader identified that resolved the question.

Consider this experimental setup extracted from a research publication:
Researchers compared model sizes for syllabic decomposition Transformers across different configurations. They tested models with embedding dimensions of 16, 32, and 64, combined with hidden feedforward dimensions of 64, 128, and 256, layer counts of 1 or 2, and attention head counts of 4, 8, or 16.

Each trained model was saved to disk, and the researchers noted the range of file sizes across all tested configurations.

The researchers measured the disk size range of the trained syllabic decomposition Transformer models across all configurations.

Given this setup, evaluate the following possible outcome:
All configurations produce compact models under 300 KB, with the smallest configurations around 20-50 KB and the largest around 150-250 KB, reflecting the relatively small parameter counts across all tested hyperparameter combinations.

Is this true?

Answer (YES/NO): NO